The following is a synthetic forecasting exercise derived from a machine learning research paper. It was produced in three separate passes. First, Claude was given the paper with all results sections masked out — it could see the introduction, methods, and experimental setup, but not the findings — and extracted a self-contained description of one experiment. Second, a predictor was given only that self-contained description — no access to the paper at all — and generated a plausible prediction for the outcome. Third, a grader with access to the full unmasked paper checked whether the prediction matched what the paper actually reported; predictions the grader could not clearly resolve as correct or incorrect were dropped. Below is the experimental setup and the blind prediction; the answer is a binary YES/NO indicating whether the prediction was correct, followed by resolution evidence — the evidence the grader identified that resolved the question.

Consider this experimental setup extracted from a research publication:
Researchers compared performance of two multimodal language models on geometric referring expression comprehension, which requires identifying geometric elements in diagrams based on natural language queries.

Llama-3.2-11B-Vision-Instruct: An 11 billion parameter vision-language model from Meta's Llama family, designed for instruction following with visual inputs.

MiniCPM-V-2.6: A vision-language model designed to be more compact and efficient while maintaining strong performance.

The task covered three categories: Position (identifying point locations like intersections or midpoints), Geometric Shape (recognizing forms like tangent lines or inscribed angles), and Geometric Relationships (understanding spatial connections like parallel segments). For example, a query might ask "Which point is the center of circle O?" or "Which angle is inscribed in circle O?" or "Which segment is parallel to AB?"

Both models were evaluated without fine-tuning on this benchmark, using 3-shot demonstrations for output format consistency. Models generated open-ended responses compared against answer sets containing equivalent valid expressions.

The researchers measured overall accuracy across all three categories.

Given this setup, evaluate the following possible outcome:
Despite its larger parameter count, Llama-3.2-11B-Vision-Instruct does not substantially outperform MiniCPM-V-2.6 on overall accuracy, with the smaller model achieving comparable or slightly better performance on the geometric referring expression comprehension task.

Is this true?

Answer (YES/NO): YES